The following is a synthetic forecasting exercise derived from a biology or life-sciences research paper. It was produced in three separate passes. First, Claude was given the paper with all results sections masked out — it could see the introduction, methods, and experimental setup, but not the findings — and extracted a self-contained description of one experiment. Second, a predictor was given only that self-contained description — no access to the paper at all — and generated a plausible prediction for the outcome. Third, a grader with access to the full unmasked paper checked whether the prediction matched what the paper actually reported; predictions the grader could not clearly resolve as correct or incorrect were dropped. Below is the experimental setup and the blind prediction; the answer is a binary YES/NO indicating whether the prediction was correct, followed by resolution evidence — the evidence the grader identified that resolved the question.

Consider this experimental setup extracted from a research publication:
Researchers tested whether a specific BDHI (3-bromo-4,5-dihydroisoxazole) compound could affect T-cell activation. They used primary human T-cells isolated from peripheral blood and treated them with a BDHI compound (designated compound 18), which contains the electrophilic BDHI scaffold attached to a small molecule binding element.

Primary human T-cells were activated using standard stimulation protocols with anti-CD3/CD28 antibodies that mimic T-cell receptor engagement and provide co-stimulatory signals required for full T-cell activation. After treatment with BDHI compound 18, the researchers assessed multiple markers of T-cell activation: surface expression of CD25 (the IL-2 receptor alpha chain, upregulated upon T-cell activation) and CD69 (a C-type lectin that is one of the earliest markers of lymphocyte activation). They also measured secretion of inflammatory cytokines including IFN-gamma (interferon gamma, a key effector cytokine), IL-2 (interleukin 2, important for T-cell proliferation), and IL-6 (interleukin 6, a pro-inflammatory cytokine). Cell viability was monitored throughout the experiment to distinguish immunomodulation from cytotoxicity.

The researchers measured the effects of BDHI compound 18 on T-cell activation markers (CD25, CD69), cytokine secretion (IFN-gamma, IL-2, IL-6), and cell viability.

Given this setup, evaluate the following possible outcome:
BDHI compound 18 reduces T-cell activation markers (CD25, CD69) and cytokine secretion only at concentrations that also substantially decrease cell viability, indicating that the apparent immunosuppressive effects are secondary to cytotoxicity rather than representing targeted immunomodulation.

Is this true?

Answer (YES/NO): NO